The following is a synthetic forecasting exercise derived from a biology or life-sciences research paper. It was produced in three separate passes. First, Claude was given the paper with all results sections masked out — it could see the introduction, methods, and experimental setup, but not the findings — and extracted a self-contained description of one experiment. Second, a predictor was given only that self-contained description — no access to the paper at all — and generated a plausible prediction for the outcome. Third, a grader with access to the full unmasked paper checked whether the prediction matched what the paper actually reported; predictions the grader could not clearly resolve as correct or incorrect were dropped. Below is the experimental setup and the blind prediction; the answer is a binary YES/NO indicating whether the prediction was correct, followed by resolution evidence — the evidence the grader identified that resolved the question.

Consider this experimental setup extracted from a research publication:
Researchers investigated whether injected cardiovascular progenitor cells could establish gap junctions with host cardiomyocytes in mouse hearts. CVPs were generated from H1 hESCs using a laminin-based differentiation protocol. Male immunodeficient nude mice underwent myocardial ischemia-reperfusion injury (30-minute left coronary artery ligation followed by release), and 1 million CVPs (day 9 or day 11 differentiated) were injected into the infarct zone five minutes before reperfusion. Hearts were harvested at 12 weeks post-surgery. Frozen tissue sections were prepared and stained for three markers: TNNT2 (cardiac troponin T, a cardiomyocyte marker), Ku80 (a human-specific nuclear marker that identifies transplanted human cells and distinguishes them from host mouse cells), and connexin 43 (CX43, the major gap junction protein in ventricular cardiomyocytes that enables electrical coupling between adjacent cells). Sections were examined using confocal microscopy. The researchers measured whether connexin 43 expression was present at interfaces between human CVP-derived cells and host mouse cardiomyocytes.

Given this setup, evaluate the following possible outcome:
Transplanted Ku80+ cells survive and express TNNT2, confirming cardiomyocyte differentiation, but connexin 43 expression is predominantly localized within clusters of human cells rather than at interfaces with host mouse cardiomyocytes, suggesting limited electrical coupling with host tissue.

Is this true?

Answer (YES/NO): YES